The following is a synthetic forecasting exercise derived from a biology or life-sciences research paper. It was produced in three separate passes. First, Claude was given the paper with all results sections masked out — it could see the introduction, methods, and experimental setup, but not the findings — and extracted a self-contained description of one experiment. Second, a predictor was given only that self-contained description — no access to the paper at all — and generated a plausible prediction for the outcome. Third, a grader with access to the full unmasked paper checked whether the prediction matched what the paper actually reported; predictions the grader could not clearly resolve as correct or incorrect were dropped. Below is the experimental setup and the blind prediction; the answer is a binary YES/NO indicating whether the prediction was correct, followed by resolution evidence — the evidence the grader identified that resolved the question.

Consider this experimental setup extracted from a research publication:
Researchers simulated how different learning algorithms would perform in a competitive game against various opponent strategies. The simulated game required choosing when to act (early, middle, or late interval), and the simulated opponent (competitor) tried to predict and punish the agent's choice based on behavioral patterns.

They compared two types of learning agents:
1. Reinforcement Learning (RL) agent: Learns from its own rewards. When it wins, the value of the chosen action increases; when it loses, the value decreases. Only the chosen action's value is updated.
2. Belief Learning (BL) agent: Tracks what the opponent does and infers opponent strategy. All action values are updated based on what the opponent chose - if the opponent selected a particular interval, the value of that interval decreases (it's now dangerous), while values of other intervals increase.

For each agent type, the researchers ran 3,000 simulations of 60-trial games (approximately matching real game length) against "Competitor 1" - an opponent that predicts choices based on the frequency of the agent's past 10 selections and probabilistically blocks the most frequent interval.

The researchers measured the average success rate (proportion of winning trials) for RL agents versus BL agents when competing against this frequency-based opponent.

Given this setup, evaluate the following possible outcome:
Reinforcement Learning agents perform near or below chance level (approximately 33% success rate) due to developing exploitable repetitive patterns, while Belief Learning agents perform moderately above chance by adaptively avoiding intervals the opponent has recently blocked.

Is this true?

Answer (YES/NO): NO